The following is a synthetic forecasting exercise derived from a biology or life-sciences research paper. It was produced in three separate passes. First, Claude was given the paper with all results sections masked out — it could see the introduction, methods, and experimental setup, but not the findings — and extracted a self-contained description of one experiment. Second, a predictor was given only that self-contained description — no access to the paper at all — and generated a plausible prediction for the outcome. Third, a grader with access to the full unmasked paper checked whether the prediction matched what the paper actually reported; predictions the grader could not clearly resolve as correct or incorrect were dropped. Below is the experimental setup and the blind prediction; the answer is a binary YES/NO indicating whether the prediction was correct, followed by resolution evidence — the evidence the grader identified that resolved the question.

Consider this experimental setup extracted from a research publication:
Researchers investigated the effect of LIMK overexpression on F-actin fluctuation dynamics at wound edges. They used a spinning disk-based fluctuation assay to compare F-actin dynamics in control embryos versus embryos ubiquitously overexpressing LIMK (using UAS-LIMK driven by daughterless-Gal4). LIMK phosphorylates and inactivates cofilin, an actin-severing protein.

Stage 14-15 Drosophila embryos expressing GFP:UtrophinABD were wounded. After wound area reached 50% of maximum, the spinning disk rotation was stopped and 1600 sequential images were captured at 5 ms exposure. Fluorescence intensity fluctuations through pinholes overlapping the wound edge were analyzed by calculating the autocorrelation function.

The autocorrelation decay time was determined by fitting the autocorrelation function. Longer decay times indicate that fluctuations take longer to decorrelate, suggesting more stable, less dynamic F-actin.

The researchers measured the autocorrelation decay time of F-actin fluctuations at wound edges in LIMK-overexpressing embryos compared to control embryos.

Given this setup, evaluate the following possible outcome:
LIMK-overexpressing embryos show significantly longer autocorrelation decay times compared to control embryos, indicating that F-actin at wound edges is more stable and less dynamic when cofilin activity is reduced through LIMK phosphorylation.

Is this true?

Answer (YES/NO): NO